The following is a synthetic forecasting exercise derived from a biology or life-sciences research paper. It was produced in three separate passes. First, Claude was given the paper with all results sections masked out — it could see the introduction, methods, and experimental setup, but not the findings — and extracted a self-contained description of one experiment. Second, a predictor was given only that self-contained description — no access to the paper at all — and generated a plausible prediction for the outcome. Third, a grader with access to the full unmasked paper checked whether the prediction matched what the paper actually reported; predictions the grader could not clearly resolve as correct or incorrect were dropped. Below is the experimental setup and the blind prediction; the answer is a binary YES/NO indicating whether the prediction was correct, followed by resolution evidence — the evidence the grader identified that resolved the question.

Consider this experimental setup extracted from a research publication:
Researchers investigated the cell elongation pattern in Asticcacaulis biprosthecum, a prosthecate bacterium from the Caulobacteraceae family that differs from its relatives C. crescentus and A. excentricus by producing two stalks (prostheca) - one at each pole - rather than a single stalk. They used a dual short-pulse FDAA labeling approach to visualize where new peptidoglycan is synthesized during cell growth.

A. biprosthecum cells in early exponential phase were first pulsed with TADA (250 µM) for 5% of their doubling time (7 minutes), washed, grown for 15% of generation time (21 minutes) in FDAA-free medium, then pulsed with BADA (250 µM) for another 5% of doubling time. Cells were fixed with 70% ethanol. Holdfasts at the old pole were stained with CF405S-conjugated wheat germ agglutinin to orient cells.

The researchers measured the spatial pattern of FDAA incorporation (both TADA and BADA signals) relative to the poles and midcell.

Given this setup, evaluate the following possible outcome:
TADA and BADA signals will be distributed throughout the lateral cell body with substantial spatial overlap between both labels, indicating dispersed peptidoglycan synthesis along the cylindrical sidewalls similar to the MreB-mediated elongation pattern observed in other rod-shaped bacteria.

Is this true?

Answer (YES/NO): NO